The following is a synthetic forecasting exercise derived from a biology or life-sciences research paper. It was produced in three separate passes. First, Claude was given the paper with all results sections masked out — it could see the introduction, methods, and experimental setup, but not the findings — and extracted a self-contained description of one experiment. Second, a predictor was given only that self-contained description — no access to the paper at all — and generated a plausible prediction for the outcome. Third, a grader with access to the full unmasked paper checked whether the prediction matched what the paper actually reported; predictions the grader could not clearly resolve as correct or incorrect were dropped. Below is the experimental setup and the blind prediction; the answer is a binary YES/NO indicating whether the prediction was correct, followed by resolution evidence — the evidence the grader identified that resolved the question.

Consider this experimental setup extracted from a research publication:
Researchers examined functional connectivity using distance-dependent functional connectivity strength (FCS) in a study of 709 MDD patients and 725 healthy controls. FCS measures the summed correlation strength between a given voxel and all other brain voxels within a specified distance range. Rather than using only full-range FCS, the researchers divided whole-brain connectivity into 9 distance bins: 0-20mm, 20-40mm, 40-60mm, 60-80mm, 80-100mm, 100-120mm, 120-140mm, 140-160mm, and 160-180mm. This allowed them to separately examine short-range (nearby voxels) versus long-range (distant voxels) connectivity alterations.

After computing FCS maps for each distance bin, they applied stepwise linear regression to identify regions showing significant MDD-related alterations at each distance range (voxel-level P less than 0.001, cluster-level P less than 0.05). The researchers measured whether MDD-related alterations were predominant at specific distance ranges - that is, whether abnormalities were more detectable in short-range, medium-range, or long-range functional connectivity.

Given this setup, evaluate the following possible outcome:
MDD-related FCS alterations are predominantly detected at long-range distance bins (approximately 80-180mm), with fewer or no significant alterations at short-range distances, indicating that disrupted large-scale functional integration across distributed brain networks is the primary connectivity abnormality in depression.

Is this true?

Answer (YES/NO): NO